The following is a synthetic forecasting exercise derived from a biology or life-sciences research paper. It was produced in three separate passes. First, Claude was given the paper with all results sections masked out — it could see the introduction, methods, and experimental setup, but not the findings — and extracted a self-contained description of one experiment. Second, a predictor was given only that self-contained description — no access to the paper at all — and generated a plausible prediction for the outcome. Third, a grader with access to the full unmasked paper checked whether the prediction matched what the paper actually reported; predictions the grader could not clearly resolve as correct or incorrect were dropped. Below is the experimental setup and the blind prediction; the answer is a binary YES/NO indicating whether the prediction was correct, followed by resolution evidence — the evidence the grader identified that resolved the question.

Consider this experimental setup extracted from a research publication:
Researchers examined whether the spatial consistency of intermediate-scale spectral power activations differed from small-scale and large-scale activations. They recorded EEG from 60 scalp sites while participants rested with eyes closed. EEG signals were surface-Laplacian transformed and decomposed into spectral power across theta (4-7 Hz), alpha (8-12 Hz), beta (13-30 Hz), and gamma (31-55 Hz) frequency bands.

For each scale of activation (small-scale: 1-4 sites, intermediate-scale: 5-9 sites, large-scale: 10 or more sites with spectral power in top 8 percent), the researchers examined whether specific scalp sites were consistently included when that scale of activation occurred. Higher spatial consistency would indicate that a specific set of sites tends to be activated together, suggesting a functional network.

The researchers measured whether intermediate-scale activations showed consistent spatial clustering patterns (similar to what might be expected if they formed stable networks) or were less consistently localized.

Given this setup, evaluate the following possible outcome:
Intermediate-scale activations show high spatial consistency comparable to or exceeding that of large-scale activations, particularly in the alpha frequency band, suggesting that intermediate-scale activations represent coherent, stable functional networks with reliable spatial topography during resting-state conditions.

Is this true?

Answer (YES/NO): NO